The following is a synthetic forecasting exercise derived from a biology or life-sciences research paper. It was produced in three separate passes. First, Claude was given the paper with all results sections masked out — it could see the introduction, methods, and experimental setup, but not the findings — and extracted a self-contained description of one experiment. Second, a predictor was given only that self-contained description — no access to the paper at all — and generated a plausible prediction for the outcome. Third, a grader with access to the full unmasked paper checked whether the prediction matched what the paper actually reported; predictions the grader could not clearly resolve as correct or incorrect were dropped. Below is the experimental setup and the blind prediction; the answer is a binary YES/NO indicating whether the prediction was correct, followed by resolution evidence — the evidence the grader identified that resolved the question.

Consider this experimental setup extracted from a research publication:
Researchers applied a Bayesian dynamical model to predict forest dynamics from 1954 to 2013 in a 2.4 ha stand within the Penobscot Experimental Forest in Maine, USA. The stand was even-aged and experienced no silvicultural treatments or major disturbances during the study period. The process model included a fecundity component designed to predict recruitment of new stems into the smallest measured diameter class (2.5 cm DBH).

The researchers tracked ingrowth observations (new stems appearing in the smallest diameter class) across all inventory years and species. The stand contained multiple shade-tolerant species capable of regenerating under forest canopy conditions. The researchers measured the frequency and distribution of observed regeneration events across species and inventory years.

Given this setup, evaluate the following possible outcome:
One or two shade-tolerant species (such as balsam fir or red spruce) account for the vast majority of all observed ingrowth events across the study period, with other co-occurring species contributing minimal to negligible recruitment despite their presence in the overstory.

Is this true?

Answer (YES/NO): YES